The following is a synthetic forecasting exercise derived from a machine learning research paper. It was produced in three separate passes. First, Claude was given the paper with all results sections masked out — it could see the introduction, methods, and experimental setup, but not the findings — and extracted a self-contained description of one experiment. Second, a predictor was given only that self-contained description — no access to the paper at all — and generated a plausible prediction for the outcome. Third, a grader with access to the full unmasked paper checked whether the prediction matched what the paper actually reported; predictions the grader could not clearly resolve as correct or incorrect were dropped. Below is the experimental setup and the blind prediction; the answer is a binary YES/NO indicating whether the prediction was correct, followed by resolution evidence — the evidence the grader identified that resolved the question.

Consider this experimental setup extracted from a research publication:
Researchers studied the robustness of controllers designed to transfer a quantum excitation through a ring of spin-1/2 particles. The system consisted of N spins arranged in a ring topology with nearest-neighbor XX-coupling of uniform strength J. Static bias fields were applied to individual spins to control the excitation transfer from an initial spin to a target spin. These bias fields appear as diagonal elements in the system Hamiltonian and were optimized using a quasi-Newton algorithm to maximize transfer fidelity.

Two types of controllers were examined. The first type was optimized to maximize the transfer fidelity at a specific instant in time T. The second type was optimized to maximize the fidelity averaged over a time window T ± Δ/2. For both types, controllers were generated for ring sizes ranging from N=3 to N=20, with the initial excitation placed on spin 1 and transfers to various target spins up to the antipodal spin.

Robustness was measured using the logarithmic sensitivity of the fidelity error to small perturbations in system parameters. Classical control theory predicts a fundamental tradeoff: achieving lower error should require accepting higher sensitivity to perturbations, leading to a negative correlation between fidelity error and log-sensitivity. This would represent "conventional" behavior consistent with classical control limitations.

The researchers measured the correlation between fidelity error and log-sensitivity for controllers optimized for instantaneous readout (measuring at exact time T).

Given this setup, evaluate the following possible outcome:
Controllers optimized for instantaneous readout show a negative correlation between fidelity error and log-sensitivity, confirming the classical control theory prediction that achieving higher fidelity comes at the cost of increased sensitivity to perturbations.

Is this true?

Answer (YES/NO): YES